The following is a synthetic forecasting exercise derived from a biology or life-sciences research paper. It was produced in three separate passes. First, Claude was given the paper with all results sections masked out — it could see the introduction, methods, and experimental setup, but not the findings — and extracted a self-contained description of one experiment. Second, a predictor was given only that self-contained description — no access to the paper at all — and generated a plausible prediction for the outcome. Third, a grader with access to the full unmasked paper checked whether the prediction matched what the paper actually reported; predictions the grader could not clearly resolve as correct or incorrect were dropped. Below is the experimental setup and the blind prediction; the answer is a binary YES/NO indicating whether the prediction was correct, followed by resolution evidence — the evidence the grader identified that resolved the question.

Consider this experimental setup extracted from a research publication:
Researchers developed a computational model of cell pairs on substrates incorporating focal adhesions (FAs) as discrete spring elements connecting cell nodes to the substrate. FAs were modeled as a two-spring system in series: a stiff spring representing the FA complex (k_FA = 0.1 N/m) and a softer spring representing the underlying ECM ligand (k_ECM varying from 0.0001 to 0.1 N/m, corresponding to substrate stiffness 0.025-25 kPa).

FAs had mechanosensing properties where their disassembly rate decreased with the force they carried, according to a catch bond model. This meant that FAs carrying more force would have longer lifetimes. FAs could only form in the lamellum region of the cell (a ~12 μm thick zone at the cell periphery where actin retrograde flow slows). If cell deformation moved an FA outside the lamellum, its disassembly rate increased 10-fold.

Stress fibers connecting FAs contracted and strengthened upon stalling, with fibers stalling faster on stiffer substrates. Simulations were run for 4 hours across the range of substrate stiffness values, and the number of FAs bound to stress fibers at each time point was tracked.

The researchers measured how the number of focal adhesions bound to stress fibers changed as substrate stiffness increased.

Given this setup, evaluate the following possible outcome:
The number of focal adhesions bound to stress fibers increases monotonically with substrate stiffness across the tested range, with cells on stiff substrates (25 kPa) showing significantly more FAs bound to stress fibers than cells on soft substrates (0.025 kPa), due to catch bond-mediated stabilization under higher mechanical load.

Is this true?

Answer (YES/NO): YES